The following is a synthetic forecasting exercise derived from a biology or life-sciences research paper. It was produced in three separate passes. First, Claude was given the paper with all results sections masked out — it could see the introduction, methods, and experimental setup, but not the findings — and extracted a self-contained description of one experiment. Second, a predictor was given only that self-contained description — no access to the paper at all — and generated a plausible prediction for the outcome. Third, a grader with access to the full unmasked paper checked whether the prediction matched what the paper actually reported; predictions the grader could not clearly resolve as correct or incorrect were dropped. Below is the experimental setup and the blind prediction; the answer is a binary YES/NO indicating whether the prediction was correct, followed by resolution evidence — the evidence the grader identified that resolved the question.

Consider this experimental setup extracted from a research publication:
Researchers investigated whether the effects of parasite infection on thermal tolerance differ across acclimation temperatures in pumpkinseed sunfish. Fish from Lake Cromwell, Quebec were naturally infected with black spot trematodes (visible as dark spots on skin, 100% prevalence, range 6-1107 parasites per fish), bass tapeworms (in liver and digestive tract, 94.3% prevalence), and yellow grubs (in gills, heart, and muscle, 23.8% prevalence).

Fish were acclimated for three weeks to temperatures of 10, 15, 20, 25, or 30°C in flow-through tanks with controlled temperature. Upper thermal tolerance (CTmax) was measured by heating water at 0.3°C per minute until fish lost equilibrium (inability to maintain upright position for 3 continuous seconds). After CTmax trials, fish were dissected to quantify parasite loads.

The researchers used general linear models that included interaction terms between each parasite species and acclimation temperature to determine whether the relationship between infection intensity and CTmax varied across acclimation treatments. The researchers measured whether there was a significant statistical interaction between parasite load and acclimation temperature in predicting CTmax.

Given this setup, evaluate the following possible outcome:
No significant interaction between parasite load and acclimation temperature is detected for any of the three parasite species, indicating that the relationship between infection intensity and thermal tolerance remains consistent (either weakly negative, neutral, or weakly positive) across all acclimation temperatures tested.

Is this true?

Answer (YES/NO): YES